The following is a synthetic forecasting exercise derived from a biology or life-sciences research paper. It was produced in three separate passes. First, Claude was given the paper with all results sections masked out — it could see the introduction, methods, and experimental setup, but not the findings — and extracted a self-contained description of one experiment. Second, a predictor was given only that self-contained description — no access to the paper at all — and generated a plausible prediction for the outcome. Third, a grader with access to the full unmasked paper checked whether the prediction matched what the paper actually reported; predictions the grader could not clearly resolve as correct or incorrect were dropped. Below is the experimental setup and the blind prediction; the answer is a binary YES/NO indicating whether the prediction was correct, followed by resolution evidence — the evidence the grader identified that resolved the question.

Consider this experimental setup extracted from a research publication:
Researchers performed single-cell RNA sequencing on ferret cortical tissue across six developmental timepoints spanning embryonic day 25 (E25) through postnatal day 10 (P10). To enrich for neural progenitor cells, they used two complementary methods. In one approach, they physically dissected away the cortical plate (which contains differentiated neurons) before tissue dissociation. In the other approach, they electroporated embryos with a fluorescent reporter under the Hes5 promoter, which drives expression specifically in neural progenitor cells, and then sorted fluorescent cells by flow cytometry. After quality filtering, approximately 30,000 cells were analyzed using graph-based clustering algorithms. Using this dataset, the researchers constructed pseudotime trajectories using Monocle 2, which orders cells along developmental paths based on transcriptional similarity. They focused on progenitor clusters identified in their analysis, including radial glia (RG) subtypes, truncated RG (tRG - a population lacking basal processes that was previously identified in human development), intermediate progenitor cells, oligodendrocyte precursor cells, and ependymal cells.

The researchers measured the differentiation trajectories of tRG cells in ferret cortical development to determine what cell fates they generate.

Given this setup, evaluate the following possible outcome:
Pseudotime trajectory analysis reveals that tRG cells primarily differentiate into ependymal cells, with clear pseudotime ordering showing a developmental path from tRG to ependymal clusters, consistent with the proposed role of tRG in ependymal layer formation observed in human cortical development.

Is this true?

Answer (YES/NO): NO